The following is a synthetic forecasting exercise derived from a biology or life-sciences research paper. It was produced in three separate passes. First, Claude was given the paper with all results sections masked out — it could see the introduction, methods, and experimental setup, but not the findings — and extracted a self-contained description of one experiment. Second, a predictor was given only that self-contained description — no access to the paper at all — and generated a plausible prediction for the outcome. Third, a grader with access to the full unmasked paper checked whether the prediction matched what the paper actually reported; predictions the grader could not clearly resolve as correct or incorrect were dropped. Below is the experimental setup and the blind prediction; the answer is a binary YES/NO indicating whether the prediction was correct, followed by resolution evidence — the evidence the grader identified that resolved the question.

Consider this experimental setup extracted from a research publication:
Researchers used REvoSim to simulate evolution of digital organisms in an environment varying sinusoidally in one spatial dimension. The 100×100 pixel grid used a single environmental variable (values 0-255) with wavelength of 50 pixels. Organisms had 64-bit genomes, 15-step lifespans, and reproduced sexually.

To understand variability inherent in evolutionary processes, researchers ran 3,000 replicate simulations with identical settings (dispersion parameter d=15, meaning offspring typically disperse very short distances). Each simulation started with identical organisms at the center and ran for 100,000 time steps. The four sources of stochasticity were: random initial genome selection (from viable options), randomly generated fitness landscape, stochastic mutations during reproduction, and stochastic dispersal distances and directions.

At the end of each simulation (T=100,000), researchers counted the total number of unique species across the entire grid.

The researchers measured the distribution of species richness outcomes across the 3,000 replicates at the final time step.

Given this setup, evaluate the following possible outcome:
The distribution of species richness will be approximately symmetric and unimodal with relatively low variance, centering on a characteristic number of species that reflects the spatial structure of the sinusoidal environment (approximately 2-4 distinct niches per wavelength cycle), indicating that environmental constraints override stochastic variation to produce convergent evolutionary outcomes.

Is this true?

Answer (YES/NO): NO